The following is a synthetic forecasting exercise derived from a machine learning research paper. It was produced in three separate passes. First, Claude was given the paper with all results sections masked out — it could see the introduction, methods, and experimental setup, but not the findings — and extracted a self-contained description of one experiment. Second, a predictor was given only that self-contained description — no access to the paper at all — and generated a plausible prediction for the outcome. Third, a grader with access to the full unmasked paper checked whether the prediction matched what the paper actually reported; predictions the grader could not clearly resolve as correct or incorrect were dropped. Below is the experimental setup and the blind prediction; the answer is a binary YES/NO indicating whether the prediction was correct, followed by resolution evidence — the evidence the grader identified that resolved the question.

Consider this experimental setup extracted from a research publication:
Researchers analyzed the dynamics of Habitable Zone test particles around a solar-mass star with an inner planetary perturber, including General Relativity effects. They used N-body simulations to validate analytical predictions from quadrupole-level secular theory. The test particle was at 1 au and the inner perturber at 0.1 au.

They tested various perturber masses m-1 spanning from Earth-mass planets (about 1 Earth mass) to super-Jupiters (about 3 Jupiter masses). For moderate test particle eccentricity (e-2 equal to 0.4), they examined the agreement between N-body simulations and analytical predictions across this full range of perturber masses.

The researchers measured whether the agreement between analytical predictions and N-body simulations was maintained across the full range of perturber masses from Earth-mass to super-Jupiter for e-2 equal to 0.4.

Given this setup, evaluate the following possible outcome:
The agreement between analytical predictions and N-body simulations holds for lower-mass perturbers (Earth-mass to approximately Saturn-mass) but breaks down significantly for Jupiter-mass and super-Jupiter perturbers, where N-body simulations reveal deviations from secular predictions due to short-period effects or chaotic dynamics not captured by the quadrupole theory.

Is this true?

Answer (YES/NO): NO